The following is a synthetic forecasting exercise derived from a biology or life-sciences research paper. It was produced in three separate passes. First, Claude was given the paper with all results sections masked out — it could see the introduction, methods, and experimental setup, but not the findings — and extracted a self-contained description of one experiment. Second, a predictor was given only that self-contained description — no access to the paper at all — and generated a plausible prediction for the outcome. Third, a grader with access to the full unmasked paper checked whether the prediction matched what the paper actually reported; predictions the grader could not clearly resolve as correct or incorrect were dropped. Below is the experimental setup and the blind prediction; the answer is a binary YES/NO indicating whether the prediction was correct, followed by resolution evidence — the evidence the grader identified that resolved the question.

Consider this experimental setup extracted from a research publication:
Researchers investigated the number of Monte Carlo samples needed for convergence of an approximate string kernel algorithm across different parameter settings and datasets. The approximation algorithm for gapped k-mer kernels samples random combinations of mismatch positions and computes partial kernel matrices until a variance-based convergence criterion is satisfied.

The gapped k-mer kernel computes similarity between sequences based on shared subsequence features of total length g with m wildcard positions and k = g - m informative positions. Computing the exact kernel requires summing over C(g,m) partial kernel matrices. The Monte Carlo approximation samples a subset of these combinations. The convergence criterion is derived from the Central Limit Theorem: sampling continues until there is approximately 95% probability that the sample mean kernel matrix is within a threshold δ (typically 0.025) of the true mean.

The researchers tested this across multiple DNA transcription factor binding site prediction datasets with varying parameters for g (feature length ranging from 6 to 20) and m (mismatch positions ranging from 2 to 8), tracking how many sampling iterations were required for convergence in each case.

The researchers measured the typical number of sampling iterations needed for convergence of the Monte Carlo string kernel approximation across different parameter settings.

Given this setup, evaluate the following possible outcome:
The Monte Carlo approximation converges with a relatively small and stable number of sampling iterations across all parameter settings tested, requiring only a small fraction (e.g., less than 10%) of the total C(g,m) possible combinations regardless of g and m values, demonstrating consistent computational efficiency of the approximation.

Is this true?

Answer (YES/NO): YES